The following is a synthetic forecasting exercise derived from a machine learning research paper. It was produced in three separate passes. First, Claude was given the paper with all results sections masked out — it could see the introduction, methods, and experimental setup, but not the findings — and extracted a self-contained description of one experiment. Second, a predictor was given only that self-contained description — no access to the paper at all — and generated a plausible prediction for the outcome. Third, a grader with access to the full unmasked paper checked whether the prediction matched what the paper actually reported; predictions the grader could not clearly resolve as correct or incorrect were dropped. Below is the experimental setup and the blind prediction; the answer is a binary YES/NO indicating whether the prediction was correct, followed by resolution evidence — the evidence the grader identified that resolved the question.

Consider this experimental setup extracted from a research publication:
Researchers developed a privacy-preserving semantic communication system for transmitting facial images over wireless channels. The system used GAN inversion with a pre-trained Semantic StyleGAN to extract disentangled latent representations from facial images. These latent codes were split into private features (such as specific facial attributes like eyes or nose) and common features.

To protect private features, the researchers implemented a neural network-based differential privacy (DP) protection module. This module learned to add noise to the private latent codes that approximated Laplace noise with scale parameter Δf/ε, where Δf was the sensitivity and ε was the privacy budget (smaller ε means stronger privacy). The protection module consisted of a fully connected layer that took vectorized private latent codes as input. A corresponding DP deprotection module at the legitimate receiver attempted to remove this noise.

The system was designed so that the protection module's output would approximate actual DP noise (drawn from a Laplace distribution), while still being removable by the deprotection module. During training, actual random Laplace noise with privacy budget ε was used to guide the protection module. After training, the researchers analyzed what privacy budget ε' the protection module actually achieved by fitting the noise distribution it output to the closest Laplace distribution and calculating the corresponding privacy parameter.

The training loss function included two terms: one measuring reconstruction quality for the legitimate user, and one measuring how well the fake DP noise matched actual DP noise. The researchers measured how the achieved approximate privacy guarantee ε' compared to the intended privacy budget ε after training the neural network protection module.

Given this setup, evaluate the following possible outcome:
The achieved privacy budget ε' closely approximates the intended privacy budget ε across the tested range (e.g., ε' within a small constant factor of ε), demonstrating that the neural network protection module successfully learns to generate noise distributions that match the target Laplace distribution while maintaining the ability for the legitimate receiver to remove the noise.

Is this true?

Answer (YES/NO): NO